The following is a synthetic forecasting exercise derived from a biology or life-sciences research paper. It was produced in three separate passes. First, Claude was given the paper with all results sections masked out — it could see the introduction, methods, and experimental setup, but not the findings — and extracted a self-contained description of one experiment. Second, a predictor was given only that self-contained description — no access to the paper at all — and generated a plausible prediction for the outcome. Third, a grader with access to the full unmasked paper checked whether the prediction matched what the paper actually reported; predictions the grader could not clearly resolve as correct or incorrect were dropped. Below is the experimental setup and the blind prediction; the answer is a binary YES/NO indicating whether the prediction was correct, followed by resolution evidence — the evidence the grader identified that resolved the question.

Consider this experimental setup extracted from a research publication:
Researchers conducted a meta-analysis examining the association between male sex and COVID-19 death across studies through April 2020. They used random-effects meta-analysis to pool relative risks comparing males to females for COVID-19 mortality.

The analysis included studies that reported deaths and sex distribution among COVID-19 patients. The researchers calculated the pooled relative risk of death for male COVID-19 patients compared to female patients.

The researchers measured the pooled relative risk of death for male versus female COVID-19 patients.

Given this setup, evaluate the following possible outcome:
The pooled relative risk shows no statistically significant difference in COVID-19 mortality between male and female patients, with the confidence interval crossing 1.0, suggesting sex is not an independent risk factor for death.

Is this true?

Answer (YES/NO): NO